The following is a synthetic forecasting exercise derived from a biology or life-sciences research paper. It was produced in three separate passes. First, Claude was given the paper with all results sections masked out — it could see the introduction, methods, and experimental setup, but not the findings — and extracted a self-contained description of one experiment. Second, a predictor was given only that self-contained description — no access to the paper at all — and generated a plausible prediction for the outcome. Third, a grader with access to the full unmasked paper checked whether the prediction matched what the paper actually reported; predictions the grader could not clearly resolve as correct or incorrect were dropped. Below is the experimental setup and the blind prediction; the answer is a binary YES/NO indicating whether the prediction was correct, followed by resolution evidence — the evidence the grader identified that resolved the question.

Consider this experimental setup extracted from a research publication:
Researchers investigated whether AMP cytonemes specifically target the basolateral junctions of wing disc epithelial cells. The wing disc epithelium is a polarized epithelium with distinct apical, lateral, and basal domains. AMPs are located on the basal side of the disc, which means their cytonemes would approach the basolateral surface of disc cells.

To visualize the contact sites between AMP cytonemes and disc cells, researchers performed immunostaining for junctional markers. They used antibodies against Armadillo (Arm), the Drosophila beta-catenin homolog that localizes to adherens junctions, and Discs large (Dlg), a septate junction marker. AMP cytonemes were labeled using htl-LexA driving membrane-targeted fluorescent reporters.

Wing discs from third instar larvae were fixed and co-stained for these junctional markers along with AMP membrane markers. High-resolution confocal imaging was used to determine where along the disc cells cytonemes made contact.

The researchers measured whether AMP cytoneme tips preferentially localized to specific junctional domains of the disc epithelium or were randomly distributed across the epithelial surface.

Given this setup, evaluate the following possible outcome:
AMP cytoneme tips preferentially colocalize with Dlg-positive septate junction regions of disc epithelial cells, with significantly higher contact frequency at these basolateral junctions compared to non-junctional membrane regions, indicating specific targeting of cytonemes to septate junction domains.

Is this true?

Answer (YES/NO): NO